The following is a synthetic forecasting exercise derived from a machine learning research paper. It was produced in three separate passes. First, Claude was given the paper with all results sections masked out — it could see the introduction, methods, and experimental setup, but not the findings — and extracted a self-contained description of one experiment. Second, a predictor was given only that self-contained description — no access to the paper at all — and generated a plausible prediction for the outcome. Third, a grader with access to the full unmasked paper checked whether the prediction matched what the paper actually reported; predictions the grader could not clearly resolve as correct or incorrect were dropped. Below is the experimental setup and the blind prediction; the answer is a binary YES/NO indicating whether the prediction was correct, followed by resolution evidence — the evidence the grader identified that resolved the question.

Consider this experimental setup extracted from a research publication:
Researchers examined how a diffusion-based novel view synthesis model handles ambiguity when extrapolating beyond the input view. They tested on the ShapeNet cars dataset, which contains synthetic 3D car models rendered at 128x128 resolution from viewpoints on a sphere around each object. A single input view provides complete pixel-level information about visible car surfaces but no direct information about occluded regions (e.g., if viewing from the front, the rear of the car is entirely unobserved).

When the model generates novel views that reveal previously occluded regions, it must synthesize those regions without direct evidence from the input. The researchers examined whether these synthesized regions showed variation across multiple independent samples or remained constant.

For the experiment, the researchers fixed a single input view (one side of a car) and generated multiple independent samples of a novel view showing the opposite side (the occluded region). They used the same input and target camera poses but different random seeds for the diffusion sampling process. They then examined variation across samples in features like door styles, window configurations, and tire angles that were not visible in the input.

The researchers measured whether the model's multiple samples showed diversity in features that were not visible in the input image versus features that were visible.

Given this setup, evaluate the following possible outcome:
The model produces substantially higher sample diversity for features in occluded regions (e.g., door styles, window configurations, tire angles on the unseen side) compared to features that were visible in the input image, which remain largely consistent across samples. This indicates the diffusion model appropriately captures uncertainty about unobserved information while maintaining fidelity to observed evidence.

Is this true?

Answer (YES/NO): YES